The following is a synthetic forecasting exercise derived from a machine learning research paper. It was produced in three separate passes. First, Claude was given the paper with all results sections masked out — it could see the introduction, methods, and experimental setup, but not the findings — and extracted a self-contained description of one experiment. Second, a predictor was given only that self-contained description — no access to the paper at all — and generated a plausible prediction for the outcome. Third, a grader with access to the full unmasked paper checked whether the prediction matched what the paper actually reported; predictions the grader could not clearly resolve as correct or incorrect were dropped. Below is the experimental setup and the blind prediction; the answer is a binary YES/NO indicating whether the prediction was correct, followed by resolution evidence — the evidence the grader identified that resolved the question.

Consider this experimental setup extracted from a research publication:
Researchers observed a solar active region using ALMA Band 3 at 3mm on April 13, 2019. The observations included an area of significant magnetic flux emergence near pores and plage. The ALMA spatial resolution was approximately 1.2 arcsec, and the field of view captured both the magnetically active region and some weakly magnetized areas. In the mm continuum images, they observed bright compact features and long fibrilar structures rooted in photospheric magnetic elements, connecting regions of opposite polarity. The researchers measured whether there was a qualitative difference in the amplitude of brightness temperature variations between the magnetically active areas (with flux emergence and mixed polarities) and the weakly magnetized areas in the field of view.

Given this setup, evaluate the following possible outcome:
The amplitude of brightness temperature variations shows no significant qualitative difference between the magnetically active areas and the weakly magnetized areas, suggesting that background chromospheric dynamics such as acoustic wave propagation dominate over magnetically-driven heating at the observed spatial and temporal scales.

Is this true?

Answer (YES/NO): NO